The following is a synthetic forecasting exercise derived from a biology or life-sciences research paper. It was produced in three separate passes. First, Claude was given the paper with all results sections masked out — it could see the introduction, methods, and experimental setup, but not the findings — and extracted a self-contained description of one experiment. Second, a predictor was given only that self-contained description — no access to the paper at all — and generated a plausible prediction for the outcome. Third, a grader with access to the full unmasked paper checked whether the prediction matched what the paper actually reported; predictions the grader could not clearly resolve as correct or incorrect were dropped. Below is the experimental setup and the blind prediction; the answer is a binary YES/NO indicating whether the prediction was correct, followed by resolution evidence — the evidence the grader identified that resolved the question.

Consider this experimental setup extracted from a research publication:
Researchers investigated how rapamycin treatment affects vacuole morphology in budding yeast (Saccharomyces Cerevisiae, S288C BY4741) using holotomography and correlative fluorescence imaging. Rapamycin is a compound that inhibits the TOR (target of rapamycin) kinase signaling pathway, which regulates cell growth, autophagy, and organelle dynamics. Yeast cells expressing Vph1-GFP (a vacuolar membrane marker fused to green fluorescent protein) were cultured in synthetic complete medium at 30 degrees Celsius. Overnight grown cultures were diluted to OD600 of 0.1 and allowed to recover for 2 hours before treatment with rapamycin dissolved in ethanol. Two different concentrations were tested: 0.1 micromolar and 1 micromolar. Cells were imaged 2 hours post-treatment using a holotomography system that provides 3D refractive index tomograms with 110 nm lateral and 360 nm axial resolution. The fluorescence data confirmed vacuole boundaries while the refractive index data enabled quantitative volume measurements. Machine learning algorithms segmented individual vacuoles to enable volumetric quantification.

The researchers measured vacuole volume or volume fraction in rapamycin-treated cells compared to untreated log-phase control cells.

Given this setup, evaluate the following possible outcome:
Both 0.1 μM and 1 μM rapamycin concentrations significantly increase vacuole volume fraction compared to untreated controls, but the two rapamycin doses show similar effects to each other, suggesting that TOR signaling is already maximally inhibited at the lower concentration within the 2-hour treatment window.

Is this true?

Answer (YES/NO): NO